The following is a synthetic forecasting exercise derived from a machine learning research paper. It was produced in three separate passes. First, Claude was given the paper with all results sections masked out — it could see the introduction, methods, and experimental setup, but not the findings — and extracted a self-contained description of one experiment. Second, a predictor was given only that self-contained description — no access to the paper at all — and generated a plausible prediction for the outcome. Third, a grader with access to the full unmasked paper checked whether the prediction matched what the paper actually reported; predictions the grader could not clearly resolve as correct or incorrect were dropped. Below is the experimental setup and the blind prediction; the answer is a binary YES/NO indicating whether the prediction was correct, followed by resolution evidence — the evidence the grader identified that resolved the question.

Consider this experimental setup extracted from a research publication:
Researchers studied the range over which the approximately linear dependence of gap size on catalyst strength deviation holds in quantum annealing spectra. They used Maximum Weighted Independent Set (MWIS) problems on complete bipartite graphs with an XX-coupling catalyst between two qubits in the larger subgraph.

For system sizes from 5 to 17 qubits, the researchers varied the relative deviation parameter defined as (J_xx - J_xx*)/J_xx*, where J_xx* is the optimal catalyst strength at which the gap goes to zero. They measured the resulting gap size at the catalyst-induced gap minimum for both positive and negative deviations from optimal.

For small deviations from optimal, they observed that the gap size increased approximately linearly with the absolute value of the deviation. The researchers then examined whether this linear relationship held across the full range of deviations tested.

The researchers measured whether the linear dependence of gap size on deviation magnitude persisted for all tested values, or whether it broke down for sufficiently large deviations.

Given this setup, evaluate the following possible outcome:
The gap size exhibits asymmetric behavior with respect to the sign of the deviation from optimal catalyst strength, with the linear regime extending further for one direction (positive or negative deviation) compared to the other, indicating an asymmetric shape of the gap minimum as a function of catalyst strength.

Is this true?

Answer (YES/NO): NO